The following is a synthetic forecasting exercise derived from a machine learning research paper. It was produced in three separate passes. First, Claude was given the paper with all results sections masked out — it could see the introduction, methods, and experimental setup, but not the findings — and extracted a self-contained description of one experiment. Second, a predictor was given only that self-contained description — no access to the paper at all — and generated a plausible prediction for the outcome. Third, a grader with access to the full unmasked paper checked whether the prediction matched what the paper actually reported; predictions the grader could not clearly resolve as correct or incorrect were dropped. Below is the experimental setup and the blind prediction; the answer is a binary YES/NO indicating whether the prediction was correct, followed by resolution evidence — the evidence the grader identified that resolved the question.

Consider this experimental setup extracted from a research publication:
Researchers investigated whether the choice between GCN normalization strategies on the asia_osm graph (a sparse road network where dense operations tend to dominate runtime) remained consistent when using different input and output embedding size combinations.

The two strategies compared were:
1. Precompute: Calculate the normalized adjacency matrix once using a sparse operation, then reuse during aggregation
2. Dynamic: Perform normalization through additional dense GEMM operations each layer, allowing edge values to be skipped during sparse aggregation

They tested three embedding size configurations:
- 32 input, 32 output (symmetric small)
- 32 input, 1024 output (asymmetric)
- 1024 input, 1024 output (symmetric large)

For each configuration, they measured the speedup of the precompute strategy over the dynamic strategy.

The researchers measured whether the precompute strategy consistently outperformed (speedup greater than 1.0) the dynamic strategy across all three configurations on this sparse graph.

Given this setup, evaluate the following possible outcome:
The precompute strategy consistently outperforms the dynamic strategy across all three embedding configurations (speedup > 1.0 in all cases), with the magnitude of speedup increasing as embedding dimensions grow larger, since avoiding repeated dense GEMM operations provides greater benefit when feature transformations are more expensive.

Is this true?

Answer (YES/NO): NO